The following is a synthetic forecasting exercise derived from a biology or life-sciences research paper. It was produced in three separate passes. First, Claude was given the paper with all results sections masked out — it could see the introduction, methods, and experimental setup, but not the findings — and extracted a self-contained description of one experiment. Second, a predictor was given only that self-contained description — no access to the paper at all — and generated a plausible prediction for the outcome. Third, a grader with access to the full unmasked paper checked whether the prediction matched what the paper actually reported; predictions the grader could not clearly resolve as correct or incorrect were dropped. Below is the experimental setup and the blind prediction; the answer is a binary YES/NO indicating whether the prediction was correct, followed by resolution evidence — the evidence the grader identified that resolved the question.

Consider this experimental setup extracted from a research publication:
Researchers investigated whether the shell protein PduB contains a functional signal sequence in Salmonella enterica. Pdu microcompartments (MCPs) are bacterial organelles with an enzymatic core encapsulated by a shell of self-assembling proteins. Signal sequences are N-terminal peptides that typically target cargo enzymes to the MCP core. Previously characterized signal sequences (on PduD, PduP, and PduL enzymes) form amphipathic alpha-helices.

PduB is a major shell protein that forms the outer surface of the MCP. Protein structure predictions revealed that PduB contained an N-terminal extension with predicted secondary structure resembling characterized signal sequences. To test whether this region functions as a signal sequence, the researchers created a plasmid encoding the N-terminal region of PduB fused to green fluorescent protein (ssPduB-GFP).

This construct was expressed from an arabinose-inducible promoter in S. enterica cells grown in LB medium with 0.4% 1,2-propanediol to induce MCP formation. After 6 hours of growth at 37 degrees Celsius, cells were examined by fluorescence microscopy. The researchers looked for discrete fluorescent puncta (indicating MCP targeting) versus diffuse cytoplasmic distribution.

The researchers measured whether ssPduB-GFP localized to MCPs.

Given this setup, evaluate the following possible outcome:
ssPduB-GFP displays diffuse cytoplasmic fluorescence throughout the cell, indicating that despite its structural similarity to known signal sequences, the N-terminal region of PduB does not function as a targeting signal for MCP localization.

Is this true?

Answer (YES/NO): NO